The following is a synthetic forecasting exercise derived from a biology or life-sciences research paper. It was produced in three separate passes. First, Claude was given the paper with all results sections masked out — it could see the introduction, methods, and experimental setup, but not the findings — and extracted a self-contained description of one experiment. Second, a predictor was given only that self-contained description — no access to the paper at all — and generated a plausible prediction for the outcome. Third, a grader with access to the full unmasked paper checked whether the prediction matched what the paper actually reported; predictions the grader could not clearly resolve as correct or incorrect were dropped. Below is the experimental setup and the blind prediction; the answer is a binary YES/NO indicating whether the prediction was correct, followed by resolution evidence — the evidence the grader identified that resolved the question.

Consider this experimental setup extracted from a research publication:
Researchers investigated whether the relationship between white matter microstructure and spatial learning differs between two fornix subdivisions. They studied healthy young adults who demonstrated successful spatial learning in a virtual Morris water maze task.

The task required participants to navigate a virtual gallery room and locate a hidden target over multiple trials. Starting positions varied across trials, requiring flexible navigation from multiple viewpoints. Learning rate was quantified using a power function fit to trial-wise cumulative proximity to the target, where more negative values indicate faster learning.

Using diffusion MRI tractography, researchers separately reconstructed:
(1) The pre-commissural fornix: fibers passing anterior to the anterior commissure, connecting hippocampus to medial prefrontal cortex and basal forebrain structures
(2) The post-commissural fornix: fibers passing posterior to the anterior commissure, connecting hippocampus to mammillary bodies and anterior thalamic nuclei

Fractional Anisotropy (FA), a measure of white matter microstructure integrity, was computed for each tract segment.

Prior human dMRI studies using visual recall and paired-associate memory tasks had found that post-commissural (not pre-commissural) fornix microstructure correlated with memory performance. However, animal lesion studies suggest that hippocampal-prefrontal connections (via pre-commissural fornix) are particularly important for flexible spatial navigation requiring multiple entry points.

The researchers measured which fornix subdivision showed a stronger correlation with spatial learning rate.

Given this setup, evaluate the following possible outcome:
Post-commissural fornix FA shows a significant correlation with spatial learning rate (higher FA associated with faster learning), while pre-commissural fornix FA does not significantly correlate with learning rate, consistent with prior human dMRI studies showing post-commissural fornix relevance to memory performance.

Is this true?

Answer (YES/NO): NO